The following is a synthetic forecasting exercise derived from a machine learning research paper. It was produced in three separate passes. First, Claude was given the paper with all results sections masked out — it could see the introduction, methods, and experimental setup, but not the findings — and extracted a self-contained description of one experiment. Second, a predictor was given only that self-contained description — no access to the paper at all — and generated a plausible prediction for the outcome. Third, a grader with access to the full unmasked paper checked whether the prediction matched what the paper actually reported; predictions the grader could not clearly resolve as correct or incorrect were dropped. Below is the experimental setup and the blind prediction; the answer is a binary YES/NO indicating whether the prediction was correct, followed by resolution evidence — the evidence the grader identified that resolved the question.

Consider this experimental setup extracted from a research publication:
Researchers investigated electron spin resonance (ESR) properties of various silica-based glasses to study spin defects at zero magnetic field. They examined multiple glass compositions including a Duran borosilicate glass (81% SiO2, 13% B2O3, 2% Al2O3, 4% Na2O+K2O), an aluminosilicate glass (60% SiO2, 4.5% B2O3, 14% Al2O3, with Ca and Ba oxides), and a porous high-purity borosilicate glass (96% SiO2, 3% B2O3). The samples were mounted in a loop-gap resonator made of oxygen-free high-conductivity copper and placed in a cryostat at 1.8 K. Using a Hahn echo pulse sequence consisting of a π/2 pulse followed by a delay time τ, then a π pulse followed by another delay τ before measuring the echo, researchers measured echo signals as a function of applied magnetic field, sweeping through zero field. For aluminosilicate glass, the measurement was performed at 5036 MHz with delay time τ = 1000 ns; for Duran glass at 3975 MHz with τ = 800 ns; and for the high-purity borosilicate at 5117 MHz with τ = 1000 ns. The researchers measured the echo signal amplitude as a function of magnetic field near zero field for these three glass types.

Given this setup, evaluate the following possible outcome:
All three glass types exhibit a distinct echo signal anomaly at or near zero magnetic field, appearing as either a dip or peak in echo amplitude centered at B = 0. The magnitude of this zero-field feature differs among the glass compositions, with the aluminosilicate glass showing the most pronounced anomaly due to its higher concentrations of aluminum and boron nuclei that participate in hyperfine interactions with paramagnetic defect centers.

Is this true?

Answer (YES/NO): NO